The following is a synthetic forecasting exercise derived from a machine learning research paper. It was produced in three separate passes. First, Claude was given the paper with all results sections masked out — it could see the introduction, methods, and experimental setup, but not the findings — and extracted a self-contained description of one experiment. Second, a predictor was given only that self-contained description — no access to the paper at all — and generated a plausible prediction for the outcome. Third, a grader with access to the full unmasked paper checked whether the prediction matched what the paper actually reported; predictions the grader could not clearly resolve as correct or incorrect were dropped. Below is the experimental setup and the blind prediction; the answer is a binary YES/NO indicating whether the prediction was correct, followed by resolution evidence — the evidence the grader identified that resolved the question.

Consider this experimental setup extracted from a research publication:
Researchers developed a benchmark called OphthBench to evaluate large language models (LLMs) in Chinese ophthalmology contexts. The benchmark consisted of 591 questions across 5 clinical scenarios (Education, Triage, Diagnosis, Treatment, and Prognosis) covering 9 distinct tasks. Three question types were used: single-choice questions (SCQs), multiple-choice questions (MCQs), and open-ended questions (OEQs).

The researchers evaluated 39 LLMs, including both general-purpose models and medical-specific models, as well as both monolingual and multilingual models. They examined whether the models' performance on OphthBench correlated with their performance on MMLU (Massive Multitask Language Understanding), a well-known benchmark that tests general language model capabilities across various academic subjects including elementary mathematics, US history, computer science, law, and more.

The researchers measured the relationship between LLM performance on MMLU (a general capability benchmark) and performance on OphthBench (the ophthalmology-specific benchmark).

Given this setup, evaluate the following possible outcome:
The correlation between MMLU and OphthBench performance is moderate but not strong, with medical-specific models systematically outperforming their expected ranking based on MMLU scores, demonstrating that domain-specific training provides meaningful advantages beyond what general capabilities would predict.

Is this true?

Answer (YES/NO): NO